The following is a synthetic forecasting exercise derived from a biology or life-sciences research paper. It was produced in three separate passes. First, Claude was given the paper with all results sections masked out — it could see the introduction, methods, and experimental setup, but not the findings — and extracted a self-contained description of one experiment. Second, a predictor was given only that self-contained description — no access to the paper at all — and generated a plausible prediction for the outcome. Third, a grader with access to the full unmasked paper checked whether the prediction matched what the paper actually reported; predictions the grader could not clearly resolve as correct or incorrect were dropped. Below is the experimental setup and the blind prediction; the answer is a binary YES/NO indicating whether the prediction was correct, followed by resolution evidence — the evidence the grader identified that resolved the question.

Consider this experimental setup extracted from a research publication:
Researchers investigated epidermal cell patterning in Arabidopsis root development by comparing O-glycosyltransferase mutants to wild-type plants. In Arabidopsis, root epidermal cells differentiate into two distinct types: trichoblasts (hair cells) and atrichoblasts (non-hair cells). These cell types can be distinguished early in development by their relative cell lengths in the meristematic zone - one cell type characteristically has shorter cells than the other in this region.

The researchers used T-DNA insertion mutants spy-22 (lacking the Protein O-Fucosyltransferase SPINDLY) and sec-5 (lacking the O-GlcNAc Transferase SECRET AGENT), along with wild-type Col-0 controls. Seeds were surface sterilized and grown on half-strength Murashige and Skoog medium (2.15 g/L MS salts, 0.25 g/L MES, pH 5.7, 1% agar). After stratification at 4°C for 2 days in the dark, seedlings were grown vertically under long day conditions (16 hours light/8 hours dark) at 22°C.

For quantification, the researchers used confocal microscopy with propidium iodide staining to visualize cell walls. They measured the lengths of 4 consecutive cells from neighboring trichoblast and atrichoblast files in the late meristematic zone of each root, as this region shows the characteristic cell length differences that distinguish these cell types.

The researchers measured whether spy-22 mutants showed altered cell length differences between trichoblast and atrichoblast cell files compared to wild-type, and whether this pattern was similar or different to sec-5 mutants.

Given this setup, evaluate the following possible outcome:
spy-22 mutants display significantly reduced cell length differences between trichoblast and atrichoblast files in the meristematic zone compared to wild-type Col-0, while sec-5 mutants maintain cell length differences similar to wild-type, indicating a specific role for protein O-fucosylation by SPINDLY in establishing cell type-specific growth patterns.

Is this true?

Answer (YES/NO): YES